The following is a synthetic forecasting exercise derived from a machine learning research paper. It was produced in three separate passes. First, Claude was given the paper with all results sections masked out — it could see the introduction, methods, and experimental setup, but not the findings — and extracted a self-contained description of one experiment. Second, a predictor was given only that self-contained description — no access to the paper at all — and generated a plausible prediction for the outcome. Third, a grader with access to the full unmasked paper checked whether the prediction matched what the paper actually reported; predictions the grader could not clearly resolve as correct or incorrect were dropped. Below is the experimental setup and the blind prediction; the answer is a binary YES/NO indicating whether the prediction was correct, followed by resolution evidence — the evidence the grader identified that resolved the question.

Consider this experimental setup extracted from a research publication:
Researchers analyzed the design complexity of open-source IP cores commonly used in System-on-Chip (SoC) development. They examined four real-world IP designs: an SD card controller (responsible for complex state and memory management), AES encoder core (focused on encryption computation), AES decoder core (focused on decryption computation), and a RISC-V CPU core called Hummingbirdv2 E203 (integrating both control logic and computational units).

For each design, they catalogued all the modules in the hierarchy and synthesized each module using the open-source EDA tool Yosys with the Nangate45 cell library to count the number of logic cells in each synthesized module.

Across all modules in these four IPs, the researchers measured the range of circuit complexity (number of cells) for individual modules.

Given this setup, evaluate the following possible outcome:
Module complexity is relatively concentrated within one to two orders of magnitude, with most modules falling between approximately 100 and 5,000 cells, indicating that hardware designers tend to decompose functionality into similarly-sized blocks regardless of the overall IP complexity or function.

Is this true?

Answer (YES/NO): NO